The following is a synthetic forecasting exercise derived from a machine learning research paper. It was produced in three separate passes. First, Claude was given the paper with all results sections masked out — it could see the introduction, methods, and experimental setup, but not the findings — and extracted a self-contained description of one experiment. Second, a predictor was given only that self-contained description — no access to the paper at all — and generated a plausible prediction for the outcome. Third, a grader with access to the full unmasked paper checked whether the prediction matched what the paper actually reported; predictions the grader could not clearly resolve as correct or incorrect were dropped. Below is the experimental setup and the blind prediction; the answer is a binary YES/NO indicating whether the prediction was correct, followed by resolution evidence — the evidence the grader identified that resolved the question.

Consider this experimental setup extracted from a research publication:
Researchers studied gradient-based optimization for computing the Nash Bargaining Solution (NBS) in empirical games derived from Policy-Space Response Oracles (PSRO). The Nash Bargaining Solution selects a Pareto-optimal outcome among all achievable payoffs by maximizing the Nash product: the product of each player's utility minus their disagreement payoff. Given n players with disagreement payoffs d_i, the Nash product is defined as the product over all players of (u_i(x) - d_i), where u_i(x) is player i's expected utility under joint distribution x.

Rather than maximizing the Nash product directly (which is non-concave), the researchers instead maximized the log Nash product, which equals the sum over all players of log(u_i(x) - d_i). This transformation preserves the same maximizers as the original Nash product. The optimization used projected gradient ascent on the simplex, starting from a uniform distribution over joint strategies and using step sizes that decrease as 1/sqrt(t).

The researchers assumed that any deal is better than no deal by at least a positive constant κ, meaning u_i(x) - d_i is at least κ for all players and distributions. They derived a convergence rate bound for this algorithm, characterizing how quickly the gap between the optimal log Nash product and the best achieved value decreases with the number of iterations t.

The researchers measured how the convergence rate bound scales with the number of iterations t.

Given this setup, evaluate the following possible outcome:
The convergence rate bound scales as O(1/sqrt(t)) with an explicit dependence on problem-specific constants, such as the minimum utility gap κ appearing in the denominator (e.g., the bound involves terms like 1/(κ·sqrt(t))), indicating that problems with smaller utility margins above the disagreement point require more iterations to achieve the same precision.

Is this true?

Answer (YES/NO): YES